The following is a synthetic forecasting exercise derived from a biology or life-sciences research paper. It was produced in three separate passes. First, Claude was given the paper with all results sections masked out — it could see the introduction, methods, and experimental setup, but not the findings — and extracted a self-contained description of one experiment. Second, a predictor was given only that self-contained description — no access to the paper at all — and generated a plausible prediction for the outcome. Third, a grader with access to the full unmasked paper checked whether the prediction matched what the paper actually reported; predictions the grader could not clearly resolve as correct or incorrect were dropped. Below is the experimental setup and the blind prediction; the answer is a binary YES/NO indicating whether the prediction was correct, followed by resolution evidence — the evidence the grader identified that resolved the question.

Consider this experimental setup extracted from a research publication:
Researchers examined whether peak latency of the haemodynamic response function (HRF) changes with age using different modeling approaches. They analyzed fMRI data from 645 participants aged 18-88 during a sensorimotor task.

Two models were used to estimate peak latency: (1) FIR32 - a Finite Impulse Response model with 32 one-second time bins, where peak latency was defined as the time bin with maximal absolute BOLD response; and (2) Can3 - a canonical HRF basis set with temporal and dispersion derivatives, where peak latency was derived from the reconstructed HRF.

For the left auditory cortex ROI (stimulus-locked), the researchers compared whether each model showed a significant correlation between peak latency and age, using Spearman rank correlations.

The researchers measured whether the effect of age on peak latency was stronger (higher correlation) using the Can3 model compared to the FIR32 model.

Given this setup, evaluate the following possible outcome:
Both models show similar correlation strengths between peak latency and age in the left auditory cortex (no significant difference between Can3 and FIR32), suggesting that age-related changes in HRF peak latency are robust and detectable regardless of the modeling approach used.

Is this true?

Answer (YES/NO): NO